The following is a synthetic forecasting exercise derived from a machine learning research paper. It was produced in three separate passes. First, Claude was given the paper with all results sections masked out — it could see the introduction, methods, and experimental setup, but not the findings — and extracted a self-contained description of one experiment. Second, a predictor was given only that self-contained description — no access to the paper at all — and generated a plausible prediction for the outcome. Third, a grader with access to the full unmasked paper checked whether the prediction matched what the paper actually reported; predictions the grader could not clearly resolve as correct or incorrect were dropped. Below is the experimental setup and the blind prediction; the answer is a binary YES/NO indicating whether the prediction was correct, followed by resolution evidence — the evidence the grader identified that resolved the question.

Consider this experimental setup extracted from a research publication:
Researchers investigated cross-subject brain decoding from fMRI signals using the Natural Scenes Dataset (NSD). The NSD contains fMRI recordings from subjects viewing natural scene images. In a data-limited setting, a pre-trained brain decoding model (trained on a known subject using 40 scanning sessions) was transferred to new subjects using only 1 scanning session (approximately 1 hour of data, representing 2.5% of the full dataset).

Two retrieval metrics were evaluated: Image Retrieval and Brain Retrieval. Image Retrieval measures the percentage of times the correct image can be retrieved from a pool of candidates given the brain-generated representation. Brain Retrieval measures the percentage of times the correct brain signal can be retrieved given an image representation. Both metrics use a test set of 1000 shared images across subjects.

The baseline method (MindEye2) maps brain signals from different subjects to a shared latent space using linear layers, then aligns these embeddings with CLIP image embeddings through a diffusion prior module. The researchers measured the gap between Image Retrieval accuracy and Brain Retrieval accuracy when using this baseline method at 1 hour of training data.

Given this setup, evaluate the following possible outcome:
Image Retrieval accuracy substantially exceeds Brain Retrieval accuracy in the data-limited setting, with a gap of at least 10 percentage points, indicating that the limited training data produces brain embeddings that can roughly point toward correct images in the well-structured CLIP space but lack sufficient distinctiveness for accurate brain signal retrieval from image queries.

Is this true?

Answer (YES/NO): YES